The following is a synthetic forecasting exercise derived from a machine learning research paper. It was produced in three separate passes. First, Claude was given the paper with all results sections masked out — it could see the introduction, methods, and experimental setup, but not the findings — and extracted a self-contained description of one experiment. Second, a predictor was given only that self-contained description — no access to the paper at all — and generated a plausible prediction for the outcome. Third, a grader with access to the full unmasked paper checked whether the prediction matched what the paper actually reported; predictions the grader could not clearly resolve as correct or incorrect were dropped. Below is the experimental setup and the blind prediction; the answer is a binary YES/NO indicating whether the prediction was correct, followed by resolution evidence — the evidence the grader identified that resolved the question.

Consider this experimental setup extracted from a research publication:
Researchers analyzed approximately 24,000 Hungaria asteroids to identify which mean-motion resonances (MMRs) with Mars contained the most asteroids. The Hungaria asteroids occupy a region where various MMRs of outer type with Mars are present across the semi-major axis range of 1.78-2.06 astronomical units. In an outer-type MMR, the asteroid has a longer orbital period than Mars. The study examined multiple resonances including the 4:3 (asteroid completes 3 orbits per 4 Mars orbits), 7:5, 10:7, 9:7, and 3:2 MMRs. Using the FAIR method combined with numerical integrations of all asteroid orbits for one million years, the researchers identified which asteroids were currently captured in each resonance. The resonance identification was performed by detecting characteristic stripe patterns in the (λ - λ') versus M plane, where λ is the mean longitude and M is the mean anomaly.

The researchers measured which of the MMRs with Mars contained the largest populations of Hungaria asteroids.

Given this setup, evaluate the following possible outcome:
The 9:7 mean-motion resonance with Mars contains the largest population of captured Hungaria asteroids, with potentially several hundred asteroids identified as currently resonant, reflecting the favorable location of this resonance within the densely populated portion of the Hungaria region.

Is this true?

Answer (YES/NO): NO